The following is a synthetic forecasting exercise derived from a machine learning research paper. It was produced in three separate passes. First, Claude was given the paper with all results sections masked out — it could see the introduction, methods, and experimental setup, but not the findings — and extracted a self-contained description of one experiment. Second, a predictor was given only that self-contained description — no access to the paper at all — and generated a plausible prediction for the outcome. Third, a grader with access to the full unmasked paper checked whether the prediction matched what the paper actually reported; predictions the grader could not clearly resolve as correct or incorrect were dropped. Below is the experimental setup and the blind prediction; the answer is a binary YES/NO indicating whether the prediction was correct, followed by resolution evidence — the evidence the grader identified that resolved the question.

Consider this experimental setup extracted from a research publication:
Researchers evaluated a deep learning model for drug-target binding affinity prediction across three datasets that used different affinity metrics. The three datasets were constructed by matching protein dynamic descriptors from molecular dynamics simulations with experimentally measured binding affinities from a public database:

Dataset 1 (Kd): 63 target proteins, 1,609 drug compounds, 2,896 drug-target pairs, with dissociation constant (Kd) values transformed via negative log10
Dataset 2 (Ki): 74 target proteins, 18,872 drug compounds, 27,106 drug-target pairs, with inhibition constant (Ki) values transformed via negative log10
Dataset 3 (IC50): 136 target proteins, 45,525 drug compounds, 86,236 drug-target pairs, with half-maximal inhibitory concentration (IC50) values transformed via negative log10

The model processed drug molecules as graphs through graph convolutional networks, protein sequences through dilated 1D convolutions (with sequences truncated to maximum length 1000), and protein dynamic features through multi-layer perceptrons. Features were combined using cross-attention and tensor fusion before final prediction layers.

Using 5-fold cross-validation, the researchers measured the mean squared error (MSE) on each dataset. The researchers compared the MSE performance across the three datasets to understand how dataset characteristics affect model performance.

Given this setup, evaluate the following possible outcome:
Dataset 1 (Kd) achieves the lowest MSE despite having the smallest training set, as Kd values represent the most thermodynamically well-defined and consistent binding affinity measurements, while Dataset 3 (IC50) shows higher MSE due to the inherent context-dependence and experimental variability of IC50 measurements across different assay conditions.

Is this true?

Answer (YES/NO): NO